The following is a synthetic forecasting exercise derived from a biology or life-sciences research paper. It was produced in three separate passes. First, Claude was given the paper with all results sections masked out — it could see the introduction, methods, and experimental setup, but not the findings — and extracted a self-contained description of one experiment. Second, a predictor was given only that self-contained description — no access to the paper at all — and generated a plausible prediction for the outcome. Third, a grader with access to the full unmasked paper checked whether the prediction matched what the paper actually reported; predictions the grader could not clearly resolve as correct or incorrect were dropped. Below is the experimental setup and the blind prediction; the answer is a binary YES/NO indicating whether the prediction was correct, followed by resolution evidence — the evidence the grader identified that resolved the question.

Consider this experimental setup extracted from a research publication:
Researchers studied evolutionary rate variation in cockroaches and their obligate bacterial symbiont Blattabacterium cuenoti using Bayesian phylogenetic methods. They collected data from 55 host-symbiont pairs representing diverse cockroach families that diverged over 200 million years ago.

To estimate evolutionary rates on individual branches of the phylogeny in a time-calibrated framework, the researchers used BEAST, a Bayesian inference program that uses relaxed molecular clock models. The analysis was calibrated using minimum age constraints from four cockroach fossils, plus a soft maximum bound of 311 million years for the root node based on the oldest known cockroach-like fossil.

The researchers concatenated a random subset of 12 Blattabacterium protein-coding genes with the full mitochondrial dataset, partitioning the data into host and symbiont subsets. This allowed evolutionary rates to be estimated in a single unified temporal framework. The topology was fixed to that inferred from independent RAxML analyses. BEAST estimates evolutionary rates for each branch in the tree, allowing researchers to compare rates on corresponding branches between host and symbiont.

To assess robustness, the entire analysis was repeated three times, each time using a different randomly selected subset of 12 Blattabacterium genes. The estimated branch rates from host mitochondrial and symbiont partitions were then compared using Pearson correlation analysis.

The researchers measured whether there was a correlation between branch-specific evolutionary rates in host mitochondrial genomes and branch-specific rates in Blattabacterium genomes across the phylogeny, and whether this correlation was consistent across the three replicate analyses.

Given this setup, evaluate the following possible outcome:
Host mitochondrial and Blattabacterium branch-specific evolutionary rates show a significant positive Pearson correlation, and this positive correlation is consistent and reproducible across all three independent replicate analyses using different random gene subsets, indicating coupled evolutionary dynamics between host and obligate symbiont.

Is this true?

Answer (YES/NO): YES